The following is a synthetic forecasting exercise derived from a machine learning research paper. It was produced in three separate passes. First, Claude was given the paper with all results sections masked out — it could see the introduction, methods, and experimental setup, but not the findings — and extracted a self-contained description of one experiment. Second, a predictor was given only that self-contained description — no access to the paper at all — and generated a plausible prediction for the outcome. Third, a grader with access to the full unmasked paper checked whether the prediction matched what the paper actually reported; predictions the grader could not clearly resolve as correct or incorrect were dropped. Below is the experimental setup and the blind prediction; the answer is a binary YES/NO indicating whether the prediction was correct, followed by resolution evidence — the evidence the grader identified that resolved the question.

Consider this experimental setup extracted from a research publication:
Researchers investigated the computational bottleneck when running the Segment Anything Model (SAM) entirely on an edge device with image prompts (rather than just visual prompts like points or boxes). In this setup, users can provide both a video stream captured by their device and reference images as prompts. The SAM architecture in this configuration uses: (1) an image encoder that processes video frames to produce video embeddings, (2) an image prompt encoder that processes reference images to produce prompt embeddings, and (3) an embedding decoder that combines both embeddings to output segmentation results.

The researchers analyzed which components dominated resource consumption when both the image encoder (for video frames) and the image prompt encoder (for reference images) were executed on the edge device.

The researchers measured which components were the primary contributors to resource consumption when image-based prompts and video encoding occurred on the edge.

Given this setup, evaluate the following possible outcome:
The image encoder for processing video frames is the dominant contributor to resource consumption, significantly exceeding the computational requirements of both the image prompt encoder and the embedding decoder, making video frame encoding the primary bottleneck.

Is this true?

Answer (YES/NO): NO